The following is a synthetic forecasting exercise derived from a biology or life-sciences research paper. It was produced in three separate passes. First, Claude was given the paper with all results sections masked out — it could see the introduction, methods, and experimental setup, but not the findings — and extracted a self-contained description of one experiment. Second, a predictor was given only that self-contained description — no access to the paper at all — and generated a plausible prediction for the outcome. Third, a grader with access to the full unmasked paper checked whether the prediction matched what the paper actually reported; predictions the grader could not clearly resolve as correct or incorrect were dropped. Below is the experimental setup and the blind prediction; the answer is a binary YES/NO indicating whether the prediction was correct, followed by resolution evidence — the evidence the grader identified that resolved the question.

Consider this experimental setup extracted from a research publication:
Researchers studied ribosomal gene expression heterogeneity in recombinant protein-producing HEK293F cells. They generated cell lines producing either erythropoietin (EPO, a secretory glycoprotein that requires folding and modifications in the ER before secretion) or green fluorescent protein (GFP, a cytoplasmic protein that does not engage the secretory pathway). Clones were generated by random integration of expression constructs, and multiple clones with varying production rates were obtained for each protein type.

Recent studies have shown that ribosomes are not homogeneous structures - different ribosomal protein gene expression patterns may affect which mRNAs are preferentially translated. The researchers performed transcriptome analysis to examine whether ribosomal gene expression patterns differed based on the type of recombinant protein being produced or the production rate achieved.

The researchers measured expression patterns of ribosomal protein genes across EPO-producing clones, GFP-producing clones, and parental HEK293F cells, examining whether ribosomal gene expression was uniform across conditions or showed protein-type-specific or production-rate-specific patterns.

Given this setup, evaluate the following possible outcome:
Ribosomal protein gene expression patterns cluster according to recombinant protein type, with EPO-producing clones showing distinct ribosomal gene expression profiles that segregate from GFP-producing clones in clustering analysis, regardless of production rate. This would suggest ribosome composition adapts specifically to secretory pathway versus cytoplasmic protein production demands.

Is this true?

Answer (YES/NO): NO